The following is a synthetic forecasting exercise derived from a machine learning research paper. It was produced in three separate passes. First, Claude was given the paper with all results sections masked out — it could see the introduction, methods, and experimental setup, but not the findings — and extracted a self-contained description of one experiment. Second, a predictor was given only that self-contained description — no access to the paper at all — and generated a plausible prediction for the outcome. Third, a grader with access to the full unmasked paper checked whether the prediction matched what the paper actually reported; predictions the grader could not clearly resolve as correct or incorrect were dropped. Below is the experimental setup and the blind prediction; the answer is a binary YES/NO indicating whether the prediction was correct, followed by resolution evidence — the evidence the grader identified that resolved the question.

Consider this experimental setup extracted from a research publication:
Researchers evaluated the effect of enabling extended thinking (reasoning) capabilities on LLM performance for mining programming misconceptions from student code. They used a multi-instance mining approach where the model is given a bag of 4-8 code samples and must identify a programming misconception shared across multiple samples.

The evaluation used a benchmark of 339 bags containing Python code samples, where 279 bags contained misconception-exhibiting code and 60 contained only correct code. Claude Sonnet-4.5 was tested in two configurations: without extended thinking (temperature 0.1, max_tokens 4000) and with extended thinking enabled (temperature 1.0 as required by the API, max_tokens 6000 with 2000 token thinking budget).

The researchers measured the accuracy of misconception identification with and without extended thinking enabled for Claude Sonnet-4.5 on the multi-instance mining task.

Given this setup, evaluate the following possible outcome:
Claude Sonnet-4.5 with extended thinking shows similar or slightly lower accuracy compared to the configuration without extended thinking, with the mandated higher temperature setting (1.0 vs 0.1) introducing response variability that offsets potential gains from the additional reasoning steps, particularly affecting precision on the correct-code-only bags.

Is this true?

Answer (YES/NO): NO